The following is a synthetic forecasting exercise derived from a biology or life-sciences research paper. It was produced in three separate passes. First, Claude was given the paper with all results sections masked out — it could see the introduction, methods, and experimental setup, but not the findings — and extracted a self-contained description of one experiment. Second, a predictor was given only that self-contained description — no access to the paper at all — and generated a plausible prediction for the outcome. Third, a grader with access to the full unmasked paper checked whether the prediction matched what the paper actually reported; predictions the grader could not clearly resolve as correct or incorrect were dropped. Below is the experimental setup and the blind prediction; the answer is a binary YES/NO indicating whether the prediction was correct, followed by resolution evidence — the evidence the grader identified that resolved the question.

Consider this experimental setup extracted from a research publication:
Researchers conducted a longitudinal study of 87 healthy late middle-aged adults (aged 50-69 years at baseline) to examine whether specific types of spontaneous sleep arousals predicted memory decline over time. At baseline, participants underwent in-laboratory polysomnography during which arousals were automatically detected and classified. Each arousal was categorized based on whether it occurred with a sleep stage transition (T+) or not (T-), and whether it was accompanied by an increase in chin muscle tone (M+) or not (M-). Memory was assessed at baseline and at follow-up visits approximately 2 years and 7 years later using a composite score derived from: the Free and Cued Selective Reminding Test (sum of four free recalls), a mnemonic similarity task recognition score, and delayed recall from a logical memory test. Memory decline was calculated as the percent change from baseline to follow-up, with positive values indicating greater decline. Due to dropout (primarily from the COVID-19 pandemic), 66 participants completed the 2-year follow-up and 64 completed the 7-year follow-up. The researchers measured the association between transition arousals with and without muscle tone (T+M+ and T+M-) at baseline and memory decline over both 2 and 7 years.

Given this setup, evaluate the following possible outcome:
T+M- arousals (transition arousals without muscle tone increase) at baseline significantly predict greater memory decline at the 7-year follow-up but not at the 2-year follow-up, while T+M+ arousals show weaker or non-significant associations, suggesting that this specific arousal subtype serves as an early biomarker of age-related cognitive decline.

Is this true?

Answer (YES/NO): NO